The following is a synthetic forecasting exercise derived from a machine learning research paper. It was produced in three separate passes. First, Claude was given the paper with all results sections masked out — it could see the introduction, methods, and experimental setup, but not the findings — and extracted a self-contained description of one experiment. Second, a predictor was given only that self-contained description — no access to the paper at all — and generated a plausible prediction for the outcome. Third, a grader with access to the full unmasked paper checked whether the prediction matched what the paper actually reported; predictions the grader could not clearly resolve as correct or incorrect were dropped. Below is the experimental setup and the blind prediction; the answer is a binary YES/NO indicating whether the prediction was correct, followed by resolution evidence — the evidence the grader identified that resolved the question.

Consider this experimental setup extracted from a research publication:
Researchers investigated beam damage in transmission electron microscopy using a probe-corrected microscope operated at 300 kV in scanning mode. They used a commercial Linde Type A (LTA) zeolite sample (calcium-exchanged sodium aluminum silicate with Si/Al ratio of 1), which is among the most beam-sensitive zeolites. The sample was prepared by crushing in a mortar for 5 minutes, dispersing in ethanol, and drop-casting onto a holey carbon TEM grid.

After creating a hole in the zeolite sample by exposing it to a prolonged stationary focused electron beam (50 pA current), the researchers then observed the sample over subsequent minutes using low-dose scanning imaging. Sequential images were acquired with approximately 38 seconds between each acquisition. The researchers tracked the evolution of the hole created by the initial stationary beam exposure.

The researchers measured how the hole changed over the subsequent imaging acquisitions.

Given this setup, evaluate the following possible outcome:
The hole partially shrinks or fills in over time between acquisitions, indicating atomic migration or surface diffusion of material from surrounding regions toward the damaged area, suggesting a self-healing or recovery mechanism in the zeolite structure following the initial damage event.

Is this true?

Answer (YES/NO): YES